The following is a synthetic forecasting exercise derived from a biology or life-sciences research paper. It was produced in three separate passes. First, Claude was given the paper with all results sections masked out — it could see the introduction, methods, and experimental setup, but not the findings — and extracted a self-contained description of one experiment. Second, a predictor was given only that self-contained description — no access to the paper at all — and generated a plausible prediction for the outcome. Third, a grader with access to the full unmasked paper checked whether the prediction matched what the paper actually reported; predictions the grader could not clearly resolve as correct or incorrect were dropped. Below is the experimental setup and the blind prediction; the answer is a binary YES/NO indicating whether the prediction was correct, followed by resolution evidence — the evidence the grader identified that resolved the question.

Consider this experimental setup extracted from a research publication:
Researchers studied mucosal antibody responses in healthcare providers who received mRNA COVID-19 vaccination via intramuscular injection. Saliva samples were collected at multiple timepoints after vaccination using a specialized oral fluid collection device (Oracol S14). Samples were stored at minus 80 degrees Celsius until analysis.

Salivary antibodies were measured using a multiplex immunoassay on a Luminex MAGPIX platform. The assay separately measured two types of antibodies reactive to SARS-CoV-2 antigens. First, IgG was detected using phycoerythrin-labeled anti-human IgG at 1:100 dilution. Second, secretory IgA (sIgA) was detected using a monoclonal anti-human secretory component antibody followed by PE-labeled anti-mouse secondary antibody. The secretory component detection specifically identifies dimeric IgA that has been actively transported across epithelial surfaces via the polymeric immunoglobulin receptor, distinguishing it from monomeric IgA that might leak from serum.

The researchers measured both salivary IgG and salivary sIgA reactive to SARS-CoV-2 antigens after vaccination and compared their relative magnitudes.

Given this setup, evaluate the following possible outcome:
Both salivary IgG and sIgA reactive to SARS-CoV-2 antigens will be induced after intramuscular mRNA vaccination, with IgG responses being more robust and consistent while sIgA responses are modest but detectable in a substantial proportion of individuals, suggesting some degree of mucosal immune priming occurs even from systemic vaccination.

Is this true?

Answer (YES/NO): NO